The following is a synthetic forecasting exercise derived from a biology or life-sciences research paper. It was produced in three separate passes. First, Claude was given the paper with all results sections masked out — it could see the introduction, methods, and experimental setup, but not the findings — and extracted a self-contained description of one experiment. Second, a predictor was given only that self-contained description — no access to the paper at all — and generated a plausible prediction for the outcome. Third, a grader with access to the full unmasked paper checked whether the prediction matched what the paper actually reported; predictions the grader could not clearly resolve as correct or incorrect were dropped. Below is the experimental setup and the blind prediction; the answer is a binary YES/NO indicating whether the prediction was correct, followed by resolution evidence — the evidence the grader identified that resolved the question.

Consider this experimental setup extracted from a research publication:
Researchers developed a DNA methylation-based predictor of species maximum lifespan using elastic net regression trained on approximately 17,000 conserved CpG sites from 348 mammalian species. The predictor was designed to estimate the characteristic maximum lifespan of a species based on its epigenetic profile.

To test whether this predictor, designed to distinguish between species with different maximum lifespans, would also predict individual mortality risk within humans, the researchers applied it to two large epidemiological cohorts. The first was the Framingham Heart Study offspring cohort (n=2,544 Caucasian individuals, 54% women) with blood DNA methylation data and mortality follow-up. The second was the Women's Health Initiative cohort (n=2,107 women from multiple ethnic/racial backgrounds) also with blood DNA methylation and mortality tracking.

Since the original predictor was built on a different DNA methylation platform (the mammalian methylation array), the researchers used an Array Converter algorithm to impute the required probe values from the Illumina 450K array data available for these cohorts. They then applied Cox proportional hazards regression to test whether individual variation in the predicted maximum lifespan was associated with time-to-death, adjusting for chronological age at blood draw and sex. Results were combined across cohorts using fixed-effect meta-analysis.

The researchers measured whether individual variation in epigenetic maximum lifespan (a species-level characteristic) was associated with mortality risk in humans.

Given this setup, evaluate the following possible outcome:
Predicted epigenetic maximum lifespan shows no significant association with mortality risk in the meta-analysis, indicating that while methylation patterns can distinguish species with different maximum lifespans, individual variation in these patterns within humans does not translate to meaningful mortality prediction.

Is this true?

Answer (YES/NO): YES